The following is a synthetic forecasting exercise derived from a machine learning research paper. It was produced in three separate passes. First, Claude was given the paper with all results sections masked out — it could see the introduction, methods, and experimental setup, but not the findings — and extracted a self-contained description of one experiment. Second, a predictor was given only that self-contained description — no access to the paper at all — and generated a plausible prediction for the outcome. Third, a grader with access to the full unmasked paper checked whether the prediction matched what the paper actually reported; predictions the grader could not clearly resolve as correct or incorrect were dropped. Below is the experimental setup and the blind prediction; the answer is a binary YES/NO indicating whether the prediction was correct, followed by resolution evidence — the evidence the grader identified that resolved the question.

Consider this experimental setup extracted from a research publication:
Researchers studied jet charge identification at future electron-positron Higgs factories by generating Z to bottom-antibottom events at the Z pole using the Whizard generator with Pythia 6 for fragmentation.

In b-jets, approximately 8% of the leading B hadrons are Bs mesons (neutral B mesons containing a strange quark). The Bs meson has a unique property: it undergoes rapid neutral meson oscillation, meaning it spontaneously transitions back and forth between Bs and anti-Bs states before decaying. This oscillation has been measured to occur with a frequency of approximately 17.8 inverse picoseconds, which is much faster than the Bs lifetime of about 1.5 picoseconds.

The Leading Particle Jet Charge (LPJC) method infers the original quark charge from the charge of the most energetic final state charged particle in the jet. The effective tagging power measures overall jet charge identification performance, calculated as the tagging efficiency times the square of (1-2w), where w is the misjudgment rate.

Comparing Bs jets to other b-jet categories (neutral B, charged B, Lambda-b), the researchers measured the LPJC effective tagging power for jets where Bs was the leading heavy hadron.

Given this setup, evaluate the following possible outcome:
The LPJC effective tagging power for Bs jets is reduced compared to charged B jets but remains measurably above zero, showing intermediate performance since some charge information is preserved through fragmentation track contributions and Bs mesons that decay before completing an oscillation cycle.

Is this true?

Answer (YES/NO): NO